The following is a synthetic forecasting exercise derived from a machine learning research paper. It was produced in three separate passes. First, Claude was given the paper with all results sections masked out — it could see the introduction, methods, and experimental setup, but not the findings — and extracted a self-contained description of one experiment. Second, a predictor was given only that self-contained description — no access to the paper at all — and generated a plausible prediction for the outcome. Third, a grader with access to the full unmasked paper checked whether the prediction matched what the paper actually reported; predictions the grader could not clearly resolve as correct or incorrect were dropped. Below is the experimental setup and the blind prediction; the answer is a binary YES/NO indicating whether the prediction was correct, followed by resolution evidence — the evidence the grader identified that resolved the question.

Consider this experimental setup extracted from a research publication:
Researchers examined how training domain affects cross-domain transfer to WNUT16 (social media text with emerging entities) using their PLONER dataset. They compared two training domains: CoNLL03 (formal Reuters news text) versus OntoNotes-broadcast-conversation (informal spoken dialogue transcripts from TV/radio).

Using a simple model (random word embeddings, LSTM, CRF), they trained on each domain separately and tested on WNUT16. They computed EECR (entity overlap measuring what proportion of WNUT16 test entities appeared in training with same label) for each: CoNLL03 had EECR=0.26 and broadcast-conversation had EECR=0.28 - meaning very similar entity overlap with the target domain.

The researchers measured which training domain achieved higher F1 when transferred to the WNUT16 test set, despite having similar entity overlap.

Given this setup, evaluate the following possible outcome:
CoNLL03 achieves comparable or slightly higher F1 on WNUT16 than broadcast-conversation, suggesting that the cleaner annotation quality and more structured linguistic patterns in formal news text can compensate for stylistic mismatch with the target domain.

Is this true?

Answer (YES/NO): NO